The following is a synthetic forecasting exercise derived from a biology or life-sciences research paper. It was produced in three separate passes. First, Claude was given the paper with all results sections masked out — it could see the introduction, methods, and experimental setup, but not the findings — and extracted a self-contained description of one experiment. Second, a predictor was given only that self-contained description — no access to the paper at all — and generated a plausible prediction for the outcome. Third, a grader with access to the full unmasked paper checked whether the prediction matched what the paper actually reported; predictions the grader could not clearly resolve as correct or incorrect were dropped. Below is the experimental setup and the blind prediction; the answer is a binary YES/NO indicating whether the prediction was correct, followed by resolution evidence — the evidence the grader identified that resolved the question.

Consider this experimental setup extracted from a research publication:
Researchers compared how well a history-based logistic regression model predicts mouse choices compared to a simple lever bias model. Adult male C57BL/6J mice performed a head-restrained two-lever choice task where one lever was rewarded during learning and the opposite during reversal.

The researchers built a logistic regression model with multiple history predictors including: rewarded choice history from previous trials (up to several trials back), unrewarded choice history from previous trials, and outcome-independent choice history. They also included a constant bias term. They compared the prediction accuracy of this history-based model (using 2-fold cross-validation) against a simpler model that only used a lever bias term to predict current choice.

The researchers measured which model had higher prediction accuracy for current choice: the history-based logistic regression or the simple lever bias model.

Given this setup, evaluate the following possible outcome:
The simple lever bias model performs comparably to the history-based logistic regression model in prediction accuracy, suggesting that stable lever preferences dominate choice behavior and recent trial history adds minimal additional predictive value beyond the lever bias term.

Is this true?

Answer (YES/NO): NO